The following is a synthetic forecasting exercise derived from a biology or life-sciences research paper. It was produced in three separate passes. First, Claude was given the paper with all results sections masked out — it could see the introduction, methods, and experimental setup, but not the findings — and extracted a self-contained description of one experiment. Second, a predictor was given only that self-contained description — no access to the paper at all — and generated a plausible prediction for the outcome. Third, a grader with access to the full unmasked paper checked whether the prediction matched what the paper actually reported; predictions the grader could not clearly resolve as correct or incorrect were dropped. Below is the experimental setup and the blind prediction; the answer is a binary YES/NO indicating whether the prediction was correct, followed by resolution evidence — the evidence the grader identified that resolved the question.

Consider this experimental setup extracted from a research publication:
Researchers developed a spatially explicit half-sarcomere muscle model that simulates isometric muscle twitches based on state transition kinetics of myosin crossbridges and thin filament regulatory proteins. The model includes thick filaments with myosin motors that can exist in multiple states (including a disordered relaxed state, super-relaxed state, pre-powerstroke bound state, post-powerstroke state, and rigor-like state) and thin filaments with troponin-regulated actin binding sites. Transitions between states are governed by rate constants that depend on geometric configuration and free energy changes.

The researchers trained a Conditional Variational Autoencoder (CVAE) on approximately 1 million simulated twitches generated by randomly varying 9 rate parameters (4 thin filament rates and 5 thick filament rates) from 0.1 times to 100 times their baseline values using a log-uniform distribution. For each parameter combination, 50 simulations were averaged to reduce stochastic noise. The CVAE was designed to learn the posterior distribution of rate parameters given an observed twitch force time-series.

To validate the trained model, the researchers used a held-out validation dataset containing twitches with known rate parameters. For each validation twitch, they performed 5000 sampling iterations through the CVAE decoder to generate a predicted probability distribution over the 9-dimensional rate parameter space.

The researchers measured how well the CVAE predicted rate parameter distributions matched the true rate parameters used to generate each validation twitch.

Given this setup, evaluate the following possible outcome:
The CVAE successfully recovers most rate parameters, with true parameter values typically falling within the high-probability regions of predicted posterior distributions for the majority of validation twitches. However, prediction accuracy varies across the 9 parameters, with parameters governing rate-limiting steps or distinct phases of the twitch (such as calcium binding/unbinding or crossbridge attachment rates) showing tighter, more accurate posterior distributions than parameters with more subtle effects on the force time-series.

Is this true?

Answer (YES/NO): NO